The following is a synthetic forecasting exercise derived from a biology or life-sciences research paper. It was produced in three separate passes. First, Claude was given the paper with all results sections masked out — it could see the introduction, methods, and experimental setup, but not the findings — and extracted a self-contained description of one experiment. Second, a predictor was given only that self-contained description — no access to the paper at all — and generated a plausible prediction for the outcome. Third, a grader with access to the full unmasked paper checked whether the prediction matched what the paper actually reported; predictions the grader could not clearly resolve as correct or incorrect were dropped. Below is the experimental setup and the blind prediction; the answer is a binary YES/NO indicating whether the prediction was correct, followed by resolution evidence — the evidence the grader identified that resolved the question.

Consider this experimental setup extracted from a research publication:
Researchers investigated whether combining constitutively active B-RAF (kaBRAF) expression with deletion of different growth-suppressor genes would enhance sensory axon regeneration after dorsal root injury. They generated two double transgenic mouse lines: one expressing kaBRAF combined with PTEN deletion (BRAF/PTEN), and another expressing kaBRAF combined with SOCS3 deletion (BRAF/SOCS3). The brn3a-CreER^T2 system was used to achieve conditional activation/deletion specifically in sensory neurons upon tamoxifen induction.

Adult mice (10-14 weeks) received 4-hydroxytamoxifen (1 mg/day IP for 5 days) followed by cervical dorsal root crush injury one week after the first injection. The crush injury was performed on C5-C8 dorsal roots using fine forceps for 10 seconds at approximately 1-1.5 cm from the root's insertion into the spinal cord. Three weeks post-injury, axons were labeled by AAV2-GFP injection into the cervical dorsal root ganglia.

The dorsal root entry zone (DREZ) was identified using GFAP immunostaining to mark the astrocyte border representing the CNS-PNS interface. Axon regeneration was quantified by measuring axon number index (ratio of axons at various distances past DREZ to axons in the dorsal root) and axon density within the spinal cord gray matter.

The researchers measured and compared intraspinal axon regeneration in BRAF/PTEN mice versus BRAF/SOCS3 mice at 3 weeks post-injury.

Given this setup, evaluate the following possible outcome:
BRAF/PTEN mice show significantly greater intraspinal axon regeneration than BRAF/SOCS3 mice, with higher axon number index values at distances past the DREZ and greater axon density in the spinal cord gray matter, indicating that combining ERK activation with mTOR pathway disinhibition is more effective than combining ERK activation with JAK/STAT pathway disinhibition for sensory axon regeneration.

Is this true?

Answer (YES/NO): YES